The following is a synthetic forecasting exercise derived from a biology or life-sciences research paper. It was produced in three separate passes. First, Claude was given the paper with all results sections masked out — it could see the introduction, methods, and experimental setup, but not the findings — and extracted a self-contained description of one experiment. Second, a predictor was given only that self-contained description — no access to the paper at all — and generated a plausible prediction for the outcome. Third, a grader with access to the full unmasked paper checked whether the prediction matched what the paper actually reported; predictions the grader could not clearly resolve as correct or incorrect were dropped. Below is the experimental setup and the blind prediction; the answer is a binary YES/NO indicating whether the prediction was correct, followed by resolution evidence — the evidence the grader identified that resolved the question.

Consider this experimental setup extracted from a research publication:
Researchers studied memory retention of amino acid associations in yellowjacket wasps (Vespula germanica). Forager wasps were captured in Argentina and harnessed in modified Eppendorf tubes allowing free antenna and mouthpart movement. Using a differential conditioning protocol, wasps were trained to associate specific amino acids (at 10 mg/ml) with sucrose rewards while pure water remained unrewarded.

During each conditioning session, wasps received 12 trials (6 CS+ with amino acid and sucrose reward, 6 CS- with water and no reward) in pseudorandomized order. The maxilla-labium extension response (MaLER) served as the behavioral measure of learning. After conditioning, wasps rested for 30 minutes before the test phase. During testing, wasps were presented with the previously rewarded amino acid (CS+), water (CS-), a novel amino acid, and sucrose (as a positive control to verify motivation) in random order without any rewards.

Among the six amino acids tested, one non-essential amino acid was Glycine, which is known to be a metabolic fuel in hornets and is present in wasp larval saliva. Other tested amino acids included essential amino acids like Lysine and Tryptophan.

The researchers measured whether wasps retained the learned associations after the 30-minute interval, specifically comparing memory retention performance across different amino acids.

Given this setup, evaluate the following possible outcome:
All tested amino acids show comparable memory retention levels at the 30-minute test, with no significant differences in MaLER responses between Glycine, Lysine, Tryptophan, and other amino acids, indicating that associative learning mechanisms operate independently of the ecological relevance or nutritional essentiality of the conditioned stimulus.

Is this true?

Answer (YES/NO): NO